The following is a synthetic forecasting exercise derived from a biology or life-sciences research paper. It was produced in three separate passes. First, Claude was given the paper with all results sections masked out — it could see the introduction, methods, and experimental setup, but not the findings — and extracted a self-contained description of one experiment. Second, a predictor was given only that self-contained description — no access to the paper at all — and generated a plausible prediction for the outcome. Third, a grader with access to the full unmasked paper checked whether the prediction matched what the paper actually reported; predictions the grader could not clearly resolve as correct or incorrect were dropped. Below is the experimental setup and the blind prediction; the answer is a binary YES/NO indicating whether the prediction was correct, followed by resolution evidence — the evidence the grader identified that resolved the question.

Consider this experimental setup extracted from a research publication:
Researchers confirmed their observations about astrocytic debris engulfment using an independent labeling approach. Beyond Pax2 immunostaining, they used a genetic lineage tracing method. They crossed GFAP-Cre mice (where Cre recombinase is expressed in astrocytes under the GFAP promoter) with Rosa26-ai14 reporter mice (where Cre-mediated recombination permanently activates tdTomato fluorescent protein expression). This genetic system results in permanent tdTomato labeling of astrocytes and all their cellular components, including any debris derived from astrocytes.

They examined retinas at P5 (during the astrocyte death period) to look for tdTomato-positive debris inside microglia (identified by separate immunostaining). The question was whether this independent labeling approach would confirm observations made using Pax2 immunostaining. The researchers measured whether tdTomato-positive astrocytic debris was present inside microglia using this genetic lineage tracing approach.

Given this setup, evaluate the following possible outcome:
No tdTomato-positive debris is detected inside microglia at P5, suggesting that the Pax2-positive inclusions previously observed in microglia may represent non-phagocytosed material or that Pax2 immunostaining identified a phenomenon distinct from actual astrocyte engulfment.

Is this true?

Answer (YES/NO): NO